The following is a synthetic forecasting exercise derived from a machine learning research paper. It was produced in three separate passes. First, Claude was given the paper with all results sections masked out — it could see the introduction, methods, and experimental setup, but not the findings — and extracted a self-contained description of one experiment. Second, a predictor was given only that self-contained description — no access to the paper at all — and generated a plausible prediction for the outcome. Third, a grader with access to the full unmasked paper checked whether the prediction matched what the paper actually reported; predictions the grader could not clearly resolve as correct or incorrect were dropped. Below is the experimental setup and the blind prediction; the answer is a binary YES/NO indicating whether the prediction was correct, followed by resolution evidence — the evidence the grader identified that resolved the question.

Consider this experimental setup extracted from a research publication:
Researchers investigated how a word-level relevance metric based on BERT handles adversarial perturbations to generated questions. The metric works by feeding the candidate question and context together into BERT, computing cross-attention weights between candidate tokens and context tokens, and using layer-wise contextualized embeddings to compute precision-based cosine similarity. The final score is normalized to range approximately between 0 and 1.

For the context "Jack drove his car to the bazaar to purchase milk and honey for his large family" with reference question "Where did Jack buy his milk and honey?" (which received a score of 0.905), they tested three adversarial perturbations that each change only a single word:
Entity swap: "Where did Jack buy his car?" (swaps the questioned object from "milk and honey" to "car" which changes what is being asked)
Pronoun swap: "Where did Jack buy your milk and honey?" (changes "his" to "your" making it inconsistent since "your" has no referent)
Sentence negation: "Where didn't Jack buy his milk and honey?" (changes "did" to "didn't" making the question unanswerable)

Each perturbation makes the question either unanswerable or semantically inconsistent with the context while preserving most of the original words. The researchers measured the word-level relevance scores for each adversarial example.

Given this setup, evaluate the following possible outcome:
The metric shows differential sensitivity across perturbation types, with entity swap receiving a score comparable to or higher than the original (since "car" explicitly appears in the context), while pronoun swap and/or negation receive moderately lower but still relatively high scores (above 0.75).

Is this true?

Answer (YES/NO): NO